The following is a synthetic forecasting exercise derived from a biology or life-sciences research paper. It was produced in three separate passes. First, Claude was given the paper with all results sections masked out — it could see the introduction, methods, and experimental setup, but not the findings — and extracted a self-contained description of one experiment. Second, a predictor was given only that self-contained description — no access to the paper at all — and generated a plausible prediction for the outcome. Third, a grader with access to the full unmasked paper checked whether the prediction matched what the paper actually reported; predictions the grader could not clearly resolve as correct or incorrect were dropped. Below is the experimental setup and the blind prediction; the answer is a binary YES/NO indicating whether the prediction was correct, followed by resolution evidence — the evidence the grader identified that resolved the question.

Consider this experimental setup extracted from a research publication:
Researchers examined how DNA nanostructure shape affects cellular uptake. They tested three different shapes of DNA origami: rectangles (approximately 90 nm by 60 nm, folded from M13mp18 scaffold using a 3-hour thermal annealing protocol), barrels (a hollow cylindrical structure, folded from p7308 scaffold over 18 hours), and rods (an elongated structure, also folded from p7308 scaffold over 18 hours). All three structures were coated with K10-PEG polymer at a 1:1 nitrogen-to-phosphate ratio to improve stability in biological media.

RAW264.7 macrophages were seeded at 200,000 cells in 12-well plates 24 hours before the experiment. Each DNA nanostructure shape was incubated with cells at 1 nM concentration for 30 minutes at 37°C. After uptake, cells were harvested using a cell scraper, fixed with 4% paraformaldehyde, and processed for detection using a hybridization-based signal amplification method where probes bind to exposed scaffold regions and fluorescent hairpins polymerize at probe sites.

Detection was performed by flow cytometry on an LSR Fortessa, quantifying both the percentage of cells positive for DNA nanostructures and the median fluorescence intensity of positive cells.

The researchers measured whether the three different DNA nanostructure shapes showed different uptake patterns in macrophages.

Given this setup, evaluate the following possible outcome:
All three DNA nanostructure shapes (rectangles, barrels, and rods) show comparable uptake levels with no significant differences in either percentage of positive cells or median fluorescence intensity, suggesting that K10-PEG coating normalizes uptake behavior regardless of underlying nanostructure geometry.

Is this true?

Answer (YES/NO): NO